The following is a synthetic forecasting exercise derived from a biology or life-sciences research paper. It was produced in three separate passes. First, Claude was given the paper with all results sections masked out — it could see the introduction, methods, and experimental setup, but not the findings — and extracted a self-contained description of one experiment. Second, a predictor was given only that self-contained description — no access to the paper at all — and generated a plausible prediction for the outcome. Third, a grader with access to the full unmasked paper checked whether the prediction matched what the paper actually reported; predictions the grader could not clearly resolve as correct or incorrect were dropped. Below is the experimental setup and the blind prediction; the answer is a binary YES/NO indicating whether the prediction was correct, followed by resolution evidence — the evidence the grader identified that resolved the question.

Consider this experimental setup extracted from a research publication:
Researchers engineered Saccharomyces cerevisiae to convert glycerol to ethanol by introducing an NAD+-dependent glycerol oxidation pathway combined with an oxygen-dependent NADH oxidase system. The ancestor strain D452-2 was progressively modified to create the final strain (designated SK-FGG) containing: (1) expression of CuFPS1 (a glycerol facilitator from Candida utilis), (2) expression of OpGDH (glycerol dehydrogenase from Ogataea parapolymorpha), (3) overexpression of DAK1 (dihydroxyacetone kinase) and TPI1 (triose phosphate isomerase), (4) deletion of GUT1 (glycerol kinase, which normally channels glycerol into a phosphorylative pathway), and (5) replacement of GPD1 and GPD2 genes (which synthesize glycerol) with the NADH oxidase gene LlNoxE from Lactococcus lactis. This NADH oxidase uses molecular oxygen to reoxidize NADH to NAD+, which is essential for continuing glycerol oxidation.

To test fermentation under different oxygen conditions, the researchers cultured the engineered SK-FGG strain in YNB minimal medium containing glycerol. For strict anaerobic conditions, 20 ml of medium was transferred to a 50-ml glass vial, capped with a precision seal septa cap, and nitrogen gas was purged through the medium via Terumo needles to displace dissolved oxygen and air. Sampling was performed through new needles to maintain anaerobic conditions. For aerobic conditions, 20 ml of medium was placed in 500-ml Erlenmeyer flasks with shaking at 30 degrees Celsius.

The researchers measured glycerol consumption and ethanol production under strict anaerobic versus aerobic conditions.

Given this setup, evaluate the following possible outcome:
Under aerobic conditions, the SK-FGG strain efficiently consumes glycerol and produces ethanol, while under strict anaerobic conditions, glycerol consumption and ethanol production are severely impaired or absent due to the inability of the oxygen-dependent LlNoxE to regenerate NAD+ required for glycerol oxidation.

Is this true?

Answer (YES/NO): YES